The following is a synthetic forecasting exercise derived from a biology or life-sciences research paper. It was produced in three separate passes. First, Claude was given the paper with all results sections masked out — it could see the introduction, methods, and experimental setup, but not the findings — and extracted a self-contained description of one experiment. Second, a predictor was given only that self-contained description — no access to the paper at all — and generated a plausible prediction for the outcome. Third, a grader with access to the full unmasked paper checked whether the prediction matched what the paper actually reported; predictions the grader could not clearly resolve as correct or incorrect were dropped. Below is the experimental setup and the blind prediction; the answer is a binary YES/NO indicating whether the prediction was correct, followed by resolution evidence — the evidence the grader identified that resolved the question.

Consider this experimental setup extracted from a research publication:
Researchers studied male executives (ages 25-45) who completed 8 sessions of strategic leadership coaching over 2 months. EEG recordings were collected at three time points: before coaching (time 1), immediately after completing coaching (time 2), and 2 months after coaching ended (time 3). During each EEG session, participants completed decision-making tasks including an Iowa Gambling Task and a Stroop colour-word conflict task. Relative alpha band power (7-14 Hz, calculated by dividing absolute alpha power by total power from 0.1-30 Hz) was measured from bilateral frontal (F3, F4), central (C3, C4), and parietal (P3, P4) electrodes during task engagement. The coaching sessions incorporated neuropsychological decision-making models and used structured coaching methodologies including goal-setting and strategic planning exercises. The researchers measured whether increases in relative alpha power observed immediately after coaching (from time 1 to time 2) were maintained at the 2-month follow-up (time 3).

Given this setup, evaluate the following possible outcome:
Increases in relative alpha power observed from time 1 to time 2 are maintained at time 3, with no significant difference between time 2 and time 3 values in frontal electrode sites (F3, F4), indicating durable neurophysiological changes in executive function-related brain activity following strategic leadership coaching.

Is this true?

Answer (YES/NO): NO